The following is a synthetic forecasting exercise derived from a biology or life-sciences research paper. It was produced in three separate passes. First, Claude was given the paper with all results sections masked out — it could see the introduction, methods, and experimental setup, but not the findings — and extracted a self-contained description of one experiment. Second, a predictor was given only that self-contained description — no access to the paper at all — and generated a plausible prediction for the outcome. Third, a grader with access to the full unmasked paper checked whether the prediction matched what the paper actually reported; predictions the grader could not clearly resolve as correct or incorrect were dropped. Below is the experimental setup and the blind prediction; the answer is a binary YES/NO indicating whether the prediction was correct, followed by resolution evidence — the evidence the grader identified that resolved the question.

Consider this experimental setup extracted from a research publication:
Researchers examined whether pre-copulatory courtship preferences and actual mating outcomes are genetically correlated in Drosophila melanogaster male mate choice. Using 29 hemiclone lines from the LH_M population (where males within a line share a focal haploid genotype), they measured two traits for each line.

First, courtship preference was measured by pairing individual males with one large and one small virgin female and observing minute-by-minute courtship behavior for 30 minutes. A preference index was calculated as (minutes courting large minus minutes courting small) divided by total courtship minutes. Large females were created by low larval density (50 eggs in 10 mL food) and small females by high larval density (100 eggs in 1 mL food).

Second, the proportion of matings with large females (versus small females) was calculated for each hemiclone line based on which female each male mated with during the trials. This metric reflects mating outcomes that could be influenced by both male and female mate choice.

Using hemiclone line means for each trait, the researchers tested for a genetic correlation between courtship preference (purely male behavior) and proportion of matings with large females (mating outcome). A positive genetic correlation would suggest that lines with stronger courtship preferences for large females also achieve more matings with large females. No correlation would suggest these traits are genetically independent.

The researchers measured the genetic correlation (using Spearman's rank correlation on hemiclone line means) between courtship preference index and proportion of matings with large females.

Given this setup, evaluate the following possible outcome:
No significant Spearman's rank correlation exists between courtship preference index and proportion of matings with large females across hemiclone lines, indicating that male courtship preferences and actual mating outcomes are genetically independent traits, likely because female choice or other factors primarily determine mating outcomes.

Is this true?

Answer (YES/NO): NO